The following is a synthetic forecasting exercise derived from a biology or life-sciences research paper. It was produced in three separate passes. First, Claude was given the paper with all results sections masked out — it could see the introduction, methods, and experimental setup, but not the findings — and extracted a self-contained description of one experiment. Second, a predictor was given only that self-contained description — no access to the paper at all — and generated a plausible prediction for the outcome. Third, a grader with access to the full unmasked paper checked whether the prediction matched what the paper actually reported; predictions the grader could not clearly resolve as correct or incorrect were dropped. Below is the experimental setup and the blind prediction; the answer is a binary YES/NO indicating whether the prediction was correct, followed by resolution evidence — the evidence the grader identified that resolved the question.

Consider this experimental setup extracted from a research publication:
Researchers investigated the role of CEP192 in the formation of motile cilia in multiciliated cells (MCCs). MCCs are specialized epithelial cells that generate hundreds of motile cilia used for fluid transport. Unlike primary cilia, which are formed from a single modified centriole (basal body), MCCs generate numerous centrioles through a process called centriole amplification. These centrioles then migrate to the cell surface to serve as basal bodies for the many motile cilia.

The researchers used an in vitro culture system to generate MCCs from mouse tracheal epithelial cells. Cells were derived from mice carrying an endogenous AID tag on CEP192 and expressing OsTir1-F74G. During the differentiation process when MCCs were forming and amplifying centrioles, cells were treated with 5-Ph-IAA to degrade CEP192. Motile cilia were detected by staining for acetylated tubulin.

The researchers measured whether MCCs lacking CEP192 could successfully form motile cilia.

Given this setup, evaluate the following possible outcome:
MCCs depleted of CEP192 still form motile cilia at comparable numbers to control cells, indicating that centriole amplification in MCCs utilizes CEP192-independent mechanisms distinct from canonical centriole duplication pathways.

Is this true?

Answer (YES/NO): YES